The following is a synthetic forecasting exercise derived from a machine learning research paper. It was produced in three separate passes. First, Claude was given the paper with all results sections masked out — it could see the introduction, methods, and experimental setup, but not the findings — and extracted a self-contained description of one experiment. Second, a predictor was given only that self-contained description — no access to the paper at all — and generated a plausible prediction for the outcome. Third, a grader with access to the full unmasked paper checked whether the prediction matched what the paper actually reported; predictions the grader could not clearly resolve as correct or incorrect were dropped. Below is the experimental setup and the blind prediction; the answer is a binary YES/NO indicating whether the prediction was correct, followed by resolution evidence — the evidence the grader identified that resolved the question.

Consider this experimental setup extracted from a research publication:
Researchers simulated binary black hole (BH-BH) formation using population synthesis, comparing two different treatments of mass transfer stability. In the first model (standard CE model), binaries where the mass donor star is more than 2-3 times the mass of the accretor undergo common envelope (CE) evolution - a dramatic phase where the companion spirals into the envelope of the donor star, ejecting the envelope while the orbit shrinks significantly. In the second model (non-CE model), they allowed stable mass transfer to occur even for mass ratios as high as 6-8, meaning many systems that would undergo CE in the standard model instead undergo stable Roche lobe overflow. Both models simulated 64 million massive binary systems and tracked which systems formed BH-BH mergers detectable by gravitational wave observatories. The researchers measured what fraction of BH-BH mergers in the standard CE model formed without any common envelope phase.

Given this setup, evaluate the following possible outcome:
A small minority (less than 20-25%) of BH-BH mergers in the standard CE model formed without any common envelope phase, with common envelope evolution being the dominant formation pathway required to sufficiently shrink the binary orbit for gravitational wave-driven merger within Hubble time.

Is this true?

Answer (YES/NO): YES